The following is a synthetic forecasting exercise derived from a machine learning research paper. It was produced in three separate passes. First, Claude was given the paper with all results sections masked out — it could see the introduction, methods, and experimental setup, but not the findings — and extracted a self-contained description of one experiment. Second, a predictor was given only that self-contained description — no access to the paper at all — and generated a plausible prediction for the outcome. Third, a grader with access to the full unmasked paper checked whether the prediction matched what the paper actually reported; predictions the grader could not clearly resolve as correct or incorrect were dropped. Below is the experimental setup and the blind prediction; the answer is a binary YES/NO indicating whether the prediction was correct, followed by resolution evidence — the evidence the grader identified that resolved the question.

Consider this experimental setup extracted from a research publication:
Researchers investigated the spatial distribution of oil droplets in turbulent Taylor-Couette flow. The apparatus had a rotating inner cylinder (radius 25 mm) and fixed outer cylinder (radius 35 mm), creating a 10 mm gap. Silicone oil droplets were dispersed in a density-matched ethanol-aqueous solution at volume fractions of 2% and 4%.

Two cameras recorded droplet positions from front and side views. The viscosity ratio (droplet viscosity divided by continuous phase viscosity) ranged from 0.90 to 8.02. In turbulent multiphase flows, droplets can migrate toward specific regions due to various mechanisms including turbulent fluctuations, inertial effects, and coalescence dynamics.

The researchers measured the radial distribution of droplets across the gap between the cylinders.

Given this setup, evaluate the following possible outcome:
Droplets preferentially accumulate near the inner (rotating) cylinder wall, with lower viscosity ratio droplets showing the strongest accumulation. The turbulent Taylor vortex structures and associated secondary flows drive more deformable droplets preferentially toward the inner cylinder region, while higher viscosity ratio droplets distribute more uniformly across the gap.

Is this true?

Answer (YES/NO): NO